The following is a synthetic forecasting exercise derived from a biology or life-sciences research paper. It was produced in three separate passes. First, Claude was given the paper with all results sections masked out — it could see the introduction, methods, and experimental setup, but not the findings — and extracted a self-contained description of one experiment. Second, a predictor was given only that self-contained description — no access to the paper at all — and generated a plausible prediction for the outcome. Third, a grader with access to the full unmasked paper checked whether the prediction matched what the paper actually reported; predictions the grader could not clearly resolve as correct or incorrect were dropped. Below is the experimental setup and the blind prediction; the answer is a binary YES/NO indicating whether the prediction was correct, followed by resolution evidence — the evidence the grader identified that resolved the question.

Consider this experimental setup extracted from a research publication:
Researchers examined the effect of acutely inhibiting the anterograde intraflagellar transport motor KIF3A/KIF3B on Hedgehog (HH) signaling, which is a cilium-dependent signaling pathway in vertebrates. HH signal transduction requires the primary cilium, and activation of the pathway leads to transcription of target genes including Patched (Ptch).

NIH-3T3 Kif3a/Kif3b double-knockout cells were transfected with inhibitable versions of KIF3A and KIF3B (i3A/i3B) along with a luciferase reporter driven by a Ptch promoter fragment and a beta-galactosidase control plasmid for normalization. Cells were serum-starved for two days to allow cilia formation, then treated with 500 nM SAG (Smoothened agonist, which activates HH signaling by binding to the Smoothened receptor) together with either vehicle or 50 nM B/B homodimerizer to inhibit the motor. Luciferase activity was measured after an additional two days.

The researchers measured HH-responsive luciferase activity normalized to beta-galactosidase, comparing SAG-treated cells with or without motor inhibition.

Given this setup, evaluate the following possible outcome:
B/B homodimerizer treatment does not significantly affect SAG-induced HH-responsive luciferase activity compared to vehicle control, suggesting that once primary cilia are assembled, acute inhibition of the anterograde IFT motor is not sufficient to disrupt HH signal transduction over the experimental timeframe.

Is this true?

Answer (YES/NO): NO